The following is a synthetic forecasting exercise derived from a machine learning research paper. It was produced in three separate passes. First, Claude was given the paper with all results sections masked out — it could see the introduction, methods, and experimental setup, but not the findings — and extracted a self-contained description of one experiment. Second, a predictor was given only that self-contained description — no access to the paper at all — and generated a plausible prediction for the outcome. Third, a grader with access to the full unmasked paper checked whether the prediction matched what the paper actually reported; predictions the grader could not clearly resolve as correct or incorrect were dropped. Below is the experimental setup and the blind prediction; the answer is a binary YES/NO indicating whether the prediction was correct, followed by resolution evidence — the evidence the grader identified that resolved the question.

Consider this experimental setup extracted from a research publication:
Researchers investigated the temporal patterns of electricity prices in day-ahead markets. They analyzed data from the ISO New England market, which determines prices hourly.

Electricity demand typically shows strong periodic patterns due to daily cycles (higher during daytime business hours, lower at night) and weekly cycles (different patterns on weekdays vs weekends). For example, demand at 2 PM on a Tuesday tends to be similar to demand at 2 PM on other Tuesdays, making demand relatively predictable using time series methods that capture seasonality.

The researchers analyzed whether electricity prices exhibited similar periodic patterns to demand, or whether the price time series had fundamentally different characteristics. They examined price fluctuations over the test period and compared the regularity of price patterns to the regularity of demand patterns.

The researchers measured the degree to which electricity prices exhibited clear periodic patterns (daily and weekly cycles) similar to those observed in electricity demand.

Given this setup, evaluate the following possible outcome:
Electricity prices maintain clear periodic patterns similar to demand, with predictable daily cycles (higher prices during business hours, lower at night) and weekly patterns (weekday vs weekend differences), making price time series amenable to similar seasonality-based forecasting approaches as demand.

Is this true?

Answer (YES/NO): NO